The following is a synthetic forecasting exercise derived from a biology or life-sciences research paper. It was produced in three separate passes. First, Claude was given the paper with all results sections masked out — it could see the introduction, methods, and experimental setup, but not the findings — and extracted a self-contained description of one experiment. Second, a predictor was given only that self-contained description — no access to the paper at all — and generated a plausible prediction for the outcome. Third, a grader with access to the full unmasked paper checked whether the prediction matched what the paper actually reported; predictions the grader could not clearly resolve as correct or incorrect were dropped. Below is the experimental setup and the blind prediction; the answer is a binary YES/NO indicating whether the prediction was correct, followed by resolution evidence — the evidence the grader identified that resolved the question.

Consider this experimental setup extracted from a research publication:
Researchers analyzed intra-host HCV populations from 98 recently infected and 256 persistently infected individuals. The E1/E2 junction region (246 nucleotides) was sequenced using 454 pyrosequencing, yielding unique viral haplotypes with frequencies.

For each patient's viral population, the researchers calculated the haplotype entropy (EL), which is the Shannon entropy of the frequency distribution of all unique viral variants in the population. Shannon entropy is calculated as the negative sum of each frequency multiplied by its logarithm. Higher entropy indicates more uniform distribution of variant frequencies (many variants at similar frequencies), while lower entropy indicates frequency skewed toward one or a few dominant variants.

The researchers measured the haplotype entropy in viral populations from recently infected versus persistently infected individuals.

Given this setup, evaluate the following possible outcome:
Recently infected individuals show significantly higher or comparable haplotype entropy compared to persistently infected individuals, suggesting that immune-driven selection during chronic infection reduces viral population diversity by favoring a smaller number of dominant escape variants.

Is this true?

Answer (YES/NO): NO